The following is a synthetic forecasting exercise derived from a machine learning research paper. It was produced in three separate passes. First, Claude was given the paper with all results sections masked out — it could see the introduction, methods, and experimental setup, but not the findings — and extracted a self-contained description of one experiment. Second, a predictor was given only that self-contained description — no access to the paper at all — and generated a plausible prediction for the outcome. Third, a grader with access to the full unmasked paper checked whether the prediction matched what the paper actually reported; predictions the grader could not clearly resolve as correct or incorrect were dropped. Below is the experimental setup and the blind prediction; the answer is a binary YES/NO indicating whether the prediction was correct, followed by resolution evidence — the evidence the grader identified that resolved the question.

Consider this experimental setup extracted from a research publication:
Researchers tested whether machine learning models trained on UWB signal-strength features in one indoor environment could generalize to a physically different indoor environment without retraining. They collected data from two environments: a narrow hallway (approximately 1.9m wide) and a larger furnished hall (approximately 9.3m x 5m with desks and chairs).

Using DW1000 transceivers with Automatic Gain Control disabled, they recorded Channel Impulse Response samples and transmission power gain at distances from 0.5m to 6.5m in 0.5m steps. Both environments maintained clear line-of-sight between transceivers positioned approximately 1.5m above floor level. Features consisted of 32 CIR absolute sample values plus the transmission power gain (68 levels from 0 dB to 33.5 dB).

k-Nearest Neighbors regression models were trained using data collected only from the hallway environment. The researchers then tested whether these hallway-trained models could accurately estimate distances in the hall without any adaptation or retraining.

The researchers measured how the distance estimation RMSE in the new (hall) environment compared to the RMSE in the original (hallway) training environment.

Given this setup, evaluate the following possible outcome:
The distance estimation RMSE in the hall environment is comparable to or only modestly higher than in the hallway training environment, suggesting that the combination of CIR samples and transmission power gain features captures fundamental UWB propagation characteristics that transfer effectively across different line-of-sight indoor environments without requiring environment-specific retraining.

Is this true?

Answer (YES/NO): NO